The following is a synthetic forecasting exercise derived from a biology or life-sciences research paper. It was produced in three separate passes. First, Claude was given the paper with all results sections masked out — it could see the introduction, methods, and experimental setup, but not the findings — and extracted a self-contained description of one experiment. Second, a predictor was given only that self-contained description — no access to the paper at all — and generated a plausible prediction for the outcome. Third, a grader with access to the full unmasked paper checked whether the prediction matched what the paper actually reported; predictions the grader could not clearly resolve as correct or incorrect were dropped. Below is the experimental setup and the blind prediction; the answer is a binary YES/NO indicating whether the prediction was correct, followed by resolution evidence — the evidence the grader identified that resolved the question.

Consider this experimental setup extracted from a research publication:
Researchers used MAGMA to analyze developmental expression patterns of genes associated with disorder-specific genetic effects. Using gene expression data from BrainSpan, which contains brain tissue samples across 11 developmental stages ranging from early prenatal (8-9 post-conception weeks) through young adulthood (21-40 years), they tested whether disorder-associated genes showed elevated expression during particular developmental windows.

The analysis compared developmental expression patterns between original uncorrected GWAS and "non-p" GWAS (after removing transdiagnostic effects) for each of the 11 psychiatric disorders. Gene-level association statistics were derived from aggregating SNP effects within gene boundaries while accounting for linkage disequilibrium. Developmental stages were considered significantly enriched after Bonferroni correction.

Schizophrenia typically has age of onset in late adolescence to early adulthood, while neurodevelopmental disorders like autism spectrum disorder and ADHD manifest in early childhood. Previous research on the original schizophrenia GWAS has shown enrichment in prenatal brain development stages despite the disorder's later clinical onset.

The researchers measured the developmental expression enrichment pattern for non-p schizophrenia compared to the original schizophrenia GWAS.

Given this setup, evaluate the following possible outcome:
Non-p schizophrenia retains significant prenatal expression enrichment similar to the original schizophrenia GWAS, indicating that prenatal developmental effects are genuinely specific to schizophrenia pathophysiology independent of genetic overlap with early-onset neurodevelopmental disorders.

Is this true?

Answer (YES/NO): NO